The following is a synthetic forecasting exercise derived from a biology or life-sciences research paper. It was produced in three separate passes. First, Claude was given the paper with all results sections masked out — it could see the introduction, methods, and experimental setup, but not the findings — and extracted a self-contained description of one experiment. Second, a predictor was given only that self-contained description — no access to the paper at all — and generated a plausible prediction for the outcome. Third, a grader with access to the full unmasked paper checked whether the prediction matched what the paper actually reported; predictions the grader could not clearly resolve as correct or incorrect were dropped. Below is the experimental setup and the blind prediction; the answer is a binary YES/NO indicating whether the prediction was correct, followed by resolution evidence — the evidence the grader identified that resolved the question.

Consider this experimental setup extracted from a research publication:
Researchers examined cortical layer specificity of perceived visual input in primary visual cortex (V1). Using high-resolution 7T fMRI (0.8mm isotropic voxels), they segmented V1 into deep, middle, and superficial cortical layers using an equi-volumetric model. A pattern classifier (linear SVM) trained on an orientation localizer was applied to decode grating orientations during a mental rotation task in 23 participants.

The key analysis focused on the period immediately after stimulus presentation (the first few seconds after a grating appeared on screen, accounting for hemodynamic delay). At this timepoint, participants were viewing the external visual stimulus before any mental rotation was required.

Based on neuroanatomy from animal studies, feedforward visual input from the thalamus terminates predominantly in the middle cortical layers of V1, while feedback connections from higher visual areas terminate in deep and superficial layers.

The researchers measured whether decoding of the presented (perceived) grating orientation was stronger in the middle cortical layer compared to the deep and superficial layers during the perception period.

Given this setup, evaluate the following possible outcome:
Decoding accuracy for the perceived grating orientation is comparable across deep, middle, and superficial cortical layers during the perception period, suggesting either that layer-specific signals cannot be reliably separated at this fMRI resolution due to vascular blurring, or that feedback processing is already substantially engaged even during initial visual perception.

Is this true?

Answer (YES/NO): YES